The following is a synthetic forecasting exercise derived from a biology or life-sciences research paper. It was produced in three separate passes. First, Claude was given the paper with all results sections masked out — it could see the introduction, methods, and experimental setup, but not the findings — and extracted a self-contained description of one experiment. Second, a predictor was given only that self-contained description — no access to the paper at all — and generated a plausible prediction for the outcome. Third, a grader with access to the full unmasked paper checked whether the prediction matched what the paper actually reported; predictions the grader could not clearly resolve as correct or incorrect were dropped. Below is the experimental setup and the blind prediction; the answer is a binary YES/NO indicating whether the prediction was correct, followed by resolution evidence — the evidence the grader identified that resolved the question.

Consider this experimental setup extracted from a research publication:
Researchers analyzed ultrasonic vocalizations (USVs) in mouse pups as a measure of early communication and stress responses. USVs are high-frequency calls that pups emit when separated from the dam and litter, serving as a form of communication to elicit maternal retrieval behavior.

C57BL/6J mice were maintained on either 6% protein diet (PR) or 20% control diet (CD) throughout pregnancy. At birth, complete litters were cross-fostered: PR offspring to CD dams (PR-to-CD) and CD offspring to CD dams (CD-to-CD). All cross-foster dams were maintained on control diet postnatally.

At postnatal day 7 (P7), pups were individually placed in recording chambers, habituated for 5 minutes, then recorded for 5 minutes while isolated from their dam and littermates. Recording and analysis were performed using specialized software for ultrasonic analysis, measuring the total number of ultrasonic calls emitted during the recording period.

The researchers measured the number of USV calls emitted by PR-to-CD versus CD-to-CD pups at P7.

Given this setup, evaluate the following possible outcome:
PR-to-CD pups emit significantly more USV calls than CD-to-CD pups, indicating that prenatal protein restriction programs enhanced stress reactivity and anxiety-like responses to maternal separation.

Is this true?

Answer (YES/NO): NO